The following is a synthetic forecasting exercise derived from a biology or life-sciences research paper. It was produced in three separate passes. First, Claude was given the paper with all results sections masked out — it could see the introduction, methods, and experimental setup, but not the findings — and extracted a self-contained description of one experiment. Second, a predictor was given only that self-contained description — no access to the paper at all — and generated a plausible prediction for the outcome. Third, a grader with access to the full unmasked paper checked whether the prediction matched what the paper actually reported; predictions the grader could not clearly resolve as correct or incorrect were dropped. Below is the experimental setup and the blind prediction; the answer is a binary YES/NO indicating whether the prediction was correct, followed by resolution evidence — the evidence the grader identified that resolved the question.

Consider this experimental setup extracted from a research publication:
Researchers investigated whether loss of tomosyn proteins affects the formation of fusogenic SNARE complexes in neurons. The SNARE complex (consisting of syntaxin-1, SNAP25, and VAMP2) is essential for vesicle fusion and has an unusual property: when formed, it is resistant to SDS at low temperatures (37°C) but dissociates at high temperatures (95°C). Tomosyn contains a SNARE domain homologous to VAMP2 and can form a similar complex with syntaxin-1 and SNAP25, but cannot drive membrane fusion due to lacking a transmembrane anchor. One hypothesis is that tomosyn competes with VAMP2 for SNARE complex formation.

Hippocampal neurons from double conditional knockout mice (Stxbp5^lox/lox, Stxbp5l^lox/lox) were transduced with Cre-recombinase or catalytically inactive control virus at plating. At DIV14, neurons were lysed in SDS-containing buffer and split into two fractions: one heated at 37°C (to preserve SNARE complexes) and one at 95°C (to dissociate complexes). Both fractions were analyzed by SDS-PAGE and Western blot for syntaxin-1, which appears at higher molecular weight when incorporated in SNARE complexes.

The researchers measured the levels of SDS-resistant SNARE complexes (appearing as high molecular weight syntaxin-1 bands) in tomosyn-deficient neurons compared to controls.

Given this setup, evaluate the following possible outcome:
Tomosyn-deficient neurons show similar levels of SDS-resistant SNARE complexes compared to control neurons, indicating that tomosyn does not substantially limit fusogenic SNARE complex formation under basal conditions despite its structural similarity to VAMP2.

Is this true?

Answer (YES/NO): YES